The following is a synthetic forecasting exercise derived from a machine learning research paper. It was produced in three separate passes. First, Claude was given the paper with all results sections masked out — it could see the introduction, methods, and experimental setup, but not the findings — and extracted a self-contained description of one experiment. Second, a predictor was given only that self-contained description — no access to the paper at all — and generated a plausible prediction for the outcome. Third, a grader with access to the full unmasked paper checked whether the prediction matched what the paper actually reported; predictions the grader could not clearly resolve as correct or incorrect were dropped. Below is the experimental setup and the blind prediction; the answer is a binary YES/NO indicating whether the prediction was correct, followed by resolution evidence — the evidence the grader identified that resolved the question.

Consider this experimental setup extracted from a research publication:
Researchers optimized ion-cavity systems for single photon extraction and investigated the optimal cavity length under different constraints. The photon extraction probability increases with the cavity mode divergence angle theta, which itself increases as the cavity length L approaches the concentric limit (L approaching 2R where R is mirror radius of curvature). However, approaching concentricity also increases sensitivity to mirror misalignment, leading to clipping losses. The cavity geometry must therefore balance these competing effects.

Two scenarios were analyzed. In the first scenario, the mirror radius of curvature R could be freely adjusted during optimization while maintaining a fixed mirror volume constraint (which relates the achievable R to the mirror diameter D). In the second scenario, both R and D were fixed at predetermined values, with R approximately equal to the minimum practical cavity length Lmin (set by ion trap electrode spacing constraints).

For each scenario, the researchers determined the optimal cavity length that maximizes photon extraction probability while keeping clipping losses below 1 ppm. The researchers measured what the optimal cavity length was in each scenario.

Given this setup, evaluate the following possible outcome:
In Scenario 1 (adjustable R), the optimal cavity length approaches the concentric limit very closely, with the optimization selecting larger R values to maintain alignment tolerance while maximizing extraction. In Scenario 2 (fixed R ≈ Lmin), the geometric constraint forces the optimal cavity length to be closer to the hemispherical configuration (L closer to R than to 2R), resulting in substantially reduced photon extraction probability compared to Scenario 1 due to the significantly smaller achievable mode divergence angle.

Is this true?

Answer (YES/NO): NO